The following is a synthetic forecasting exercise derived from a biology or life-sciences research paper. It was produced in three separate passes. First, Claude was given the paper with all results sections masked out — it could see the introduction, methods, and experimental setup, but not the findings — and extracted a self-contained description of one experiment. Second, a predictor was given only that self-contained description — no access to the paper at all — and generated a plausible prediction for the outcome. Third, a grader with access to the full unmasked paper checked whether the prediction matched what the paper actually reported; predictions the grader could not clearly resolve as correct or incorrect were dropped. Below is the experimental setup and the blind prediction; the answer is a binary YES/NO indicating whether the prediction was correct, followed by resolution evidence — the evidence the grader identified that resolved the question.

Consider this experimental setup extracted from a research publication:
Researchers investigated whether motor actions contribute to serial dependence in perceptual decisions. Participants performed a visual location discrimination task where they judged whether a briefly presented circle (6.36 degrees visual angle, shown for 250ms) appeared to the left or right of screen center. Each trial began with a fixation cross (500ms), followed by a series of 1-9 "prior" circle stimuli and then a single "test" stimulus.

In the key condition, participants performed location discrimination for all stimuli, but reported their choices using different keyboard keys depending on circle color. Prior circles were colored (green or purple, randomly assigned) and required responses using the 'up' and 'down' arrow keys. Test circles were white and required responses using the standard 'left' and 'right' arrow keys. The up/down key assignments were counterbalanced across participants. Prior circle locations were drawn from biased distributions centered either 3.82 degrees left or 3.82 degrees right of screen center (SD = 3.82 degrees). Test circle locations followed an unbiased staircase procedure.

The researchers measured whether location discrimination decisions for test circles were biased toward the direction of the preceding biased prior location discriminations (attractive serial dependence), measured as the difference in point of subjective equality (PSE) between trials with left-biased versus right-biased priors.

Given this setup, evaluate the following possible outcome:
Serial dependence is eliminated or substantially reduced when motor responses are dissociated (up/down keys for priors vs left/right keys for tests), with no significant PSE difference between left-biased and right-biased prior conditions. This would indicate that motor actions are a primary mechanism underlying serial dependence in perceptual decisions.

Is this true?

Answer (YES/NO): NO